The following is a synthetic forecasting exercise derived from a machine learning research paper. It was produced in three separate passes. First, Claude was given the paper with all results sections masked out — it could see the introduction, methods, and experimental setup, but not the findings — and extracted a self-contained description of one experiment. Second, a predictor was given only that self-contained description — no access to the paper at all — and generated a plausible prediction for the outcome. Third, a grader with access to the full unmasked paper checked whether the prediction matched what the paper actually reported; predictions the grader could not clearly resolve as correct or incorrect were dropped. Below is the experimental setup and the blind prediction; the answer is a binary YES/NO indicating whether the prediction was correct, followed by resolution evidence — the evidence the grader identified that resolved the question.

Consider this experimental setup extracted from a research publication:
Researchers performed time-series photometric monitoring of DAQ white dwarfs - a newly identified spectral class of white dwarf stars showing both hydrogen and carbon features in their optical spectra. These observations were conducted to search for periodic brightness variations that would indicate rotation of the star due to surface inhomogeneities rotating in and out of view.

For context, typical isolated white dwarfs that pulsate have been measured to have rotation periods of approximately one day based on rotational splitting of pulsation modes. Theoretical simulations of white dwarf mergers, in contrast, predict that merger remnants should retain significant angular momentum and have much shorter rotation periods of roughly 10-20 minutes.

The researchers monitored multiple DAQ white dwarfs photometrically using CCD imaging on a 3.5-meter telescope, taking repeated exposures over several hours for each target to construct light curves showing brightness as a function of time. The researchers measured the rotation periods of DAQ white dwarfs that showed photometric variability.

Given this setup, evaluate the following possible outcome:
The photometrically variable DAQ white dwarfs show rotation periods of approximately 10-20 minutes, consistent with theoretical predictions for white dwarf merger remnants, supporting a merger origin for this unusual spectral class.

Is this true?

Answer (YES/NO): YES